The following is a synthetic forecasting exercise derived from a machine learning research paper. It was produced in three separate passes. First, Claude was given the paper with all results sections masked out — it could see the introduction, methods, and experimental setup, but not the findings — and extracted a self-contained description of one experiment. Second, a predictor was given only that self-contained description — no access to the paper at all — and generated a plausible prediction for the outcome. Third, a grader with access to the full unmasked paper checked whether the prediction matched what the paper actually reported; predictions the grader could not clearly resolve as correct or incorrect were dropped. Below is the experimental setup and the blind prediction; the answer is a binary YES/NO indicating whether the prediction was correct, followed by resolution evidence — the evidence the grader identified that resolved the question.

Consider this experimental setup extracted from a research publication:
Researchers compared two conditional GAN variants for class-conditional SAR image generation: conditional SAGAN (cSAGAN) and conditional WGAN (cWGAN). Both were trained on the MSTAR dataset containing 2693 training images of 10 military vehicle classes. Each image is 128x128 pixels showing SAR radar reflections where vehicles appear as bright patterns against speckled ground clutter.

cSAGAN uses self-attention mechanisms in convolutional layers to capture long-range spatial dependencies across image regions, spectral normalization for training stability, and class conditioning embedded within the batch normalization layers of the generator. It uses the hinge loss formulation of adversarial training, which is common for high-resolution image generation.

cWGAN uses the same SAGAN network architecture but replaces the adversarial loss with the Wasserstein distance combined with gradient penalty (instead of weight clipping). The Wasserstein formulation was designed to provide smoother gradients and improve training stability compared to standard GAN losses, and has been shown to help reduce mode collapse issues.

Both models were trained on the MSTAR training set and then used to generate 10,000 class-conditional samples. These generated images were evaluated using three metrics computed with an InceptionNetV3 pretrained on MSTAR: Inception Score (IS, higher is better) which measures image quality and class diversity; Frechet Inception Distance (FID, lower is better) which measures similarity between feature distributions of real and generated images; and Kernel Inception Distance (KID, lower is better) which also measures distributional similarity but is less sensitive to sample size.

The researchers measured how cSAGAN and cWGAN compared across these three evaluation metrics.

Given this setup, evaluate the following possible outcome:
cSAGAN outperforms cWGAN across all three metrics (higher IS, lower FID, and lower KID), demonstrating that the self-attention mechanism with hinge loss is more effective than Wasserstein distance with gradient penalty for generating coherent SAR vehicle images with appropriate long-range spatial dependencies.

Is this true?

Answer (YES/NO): NO